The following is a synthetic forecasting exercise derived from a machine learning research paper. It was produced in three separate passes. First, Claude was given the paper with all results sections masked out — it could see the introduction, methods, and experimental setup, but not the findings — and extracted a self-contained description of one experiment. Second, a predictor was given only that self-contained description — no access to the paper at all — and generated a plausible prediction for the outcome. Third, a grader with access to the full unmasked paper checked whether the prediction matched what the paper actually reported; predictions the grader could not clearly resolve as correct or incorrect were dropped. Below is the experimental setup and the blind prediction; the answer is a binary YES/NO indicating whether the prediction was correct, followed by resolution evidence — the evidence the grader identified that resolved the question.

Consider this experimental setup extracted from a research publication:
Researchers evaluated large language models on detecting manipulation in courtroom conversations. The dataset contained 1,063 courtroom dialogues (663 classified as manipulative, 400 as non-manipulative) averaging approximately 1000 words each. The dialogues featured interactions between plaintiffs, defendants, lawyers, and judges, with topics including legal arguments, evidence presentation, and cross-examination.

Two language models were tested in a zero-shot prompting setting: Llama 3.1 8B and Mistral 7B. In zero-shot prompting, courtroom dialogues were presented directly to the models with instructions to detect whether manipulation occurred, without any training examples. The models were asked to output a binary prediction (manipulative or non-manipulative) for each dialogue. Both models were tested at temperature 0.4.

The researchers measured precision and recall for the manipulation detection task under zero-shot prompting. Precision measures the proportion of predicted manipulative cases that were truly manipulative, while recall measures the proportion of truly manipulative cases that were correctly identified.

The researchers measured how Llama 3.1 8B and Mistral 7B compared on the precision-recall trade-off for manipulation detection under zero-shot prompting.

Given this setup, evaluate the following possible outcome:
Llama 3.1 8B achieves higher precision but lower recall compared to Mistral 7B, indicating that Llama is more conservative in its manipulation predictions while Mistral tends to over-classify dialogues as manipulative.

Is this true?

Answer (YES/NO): YES